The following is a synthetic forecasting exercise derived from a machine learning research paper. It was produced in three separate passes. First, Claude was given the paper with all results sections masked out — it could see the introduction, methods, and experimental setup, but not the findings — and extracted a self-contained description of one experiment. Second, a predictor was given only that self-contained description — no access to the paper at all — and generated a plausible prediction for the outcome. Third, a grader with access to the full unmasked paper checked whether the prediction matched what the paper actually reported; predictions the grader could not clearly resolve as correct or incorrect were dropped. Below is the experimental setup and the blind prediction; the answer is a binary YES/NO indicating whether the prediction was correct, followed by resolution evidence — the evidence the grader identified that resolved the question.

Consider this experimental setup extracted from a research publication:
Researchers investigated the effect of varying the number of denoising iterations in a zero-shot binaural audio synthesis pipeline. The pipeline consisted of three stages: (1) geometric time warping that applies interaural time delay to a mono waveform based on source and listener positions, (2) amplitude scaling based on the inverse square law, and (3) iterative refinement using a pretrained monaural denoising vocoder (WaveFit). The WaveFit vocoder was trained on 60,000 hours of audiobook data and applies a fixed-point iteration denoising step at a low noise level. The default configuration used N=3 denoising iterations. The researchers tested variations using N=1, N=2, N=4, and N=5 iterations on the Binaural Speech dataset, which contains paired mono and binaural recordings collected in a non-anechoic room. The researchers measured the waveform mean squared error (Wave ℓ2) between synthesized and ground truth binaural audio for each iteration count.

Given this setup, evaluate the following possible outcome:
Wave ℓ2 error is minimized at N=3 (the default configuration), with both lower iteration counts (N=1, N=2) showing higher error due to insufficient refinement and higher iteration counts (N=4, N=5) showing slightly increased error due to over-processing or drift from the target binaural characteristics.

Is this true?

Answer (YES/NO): YES